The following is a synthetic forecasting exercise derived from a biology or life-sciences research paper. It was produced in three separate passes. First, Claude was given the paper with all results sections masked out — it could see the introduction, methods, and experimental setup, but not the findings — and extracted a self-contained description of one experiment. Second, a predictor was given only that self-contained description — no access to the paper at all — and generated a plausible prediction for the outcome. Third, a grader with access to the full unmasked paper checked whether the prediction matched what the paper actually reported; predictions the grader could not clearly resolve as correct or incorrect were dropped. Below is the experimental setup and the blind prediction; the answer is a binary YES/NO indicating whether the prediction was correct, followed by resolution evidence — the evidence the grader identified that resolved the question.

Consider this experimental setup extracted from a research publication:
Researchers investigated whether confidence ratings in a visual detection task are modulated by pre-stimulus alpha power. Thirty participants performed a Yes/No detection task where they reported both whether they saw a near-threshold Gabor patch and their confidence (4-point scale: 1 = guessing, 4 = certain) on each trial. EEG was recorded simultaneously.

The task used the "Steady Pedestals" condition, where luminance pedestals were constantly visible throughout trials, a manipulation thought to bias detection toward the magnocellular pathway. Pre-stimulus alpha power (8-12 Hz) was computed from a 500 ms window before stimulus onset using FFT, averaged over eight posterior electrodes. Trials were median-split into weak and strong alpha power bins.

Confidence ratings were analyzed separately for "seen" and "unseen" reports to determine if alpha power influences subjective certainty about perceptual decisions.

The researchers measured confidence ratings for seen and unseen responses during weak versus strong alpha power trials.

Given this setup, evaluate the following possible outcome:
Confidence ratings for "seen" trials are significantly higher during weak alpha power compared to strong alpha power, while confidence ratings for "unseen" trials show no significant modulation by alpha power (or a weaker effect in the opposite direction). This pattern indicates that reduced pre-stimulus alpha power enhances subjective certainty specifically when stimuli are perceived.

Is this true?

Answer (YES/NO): NO